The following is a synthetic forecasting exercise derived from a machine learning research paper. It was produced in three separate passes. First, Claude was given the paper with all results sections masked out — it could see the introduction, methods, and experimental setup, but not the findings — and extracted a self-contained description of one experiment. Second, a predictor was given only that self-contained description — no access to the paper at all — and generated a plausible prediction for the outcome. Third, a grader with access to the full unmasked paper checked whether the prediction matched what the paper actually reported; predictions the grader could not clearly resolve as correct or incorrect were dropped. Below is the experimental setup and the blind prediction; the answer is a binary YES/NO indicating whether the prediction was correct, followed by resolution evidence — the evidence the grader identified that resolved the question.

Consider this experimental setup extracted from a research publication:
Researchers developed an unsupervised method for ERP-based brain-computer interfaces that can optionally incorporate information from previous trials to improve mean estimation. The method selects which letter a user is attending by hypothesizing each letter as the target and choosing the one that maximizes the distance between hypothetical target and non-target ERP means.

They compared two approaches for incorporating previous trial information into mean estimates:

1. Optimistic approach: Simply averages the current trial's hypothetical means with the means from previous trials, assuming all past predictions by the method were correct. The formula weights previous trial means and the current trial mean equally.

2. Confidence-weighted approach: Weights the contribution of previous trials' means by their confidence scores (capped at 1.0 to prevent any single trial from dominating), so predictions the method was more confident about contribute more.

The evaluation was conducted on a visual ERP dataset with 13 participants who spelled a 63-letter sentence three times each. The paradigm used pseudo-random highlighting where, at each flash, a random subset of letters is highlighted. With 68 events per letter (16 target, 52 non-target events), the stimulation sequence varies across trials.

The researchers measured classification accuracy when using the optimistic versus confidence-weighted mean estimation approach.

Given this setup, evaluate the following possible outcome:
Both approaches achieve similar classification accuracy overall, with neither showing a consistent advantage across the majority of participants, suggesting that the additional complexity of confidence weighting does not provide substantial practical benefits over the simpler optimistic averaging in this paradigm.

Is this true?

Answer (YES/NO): NO